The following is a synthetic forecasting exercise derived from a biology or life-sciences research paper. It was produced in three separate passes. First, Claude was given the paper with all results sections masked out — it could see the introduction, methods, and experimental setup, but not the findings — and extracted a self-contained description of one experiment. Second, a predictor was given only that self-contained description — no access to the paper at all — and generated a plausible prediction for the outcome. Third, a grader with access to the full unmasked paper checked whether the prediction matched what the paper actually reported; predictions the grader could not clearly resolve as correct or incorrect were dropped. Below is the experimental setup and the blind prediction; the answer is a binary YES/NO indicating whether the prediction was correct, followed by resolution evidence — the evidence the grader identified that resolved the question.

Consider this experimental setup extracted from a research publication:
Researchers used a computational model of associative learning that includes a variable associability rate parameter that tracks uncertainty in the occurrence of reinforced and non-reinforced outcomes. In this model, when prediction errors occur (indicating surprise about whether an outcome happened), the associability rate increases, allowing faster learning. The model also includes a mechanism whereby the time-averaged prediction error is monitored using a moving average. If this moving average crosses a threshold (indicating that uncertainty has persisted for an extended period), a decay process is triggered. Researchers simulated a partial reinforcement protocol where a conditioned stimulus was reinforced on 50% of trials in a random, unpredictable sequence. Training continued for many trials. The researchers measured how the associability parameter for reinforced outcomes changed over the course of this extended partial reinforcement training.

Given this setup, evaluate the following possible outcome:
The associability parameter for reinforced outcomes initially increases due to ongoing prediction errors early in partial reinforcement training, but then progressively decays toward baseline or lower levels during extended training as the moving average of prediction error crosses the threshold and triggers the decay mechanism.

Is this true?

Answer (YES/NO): YES